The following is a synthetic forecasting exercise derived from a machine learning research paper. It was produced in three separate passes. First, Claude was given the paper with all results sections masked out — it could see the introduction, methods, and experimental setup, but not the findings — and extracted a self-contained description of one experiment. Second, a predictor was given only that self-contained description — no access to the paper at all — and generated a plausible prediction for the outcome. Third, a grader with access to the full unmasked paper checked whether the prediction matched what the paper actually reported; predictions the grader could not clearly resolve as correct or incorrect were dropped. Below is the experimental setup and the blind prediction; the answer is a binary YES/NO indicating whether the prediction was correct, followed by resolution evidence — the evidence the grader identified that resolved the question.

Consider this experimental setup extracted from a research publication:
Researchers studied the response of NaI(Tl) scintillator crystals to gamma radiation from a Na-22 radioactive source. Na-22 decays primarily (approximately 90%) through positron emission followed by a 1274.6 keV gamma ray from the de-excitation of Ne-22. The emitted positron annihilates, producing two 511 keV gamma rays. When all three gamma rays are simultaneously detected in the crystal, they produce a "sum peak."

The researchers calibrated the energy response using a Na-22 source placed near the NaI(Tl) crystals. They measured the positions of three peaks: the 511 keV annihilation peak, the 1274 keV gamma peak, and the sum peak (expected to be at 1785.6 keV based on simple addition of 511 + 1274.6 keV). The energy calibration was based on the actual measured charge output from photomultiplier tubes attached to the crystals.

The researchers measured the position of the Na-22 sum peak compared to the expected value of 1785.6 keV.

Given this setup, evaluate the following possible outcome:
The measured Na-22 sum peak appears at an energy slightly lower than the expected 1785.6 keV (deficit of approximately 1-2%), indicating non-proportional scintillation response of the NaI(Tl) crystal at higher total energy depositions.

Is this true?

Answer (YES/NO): NO